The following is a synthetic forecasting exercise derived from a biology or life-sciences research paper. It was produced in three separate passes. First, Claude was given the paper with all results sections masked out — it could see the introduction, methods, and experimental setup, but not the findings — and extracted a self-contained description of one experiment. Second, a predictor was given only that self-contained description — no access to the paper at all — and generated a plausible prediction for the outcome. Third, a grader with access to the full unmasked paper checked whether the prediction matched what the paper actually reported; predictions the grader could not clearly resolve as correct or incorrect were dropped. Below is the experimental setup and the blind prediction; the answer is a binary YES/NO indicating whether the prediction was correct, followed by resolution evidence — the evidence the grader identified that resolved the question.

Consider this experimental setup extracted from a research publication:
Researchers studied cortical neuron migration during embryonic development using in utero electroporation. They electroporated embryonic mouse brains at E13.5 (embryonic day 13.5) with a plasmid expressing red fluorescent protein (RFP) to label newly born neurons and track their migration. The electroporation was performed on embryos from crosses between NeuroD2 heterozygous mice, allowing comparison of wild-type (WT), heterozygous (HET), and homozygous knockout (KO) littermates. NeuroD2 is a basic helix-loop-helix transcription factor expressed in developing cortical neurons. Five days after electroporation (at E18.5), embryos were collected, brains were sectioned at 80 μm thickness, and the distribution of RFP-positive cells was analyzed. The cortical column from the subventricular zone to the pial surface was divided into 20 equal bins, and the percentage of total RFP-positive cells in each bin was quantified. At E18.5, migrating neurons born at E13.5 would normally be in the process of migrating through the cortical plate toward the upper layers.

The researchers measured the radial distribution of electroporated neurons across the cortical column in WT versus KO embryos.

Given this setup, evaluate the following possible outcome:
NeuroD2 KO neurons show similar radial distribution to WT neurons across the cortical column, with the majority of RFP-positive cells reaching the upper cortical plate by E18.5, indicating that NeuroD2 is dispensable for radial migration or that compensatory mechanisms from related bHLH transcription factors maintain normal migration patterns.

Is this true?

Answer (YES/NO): NO